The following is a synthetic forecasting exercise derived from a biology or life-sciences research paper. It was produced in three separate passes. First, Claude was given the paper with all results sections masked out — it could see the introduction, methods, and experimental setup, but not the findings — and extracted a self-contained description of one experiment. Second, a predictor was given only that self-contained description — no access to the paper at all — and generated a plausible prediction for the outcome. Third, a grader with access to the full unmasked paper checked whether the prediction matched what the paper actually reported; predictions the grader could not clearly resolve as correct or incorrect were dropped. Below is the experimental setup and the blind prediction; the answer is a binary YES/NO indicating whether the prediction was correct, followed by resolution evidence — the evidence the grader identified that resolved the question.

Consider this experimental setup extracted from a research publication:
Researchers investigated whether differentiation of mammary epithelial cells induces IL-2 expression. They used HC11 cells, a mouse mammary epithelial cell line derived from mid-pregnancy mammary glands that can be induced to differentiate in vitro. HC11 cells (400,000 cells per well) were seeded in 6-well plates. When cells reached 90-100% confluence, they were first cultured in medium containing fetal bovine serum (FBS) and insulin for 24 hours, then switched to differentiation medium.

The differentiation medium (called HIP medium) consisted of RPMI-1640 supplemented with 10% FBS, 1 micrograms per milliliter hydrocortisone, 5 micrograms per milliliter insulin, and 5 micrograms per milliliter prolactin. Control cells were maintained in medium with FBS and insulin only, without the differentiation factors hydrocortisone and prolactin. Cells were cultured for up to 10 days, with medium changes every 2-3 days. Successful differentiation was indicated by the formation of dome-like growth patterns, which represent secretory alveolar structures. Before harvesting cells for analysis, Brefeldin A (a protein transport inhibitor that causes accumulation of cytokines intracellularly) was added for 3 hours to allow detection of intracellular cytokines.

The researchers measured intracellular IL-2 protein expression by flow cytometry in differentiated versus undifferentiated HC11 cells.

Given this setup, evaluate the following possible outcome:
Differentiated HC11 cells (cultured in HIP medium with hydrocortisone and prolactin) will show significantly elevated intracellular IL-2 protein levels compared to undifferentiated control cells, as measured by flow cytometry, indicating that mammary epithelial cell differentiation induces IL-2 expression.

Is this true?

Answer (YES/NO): NO